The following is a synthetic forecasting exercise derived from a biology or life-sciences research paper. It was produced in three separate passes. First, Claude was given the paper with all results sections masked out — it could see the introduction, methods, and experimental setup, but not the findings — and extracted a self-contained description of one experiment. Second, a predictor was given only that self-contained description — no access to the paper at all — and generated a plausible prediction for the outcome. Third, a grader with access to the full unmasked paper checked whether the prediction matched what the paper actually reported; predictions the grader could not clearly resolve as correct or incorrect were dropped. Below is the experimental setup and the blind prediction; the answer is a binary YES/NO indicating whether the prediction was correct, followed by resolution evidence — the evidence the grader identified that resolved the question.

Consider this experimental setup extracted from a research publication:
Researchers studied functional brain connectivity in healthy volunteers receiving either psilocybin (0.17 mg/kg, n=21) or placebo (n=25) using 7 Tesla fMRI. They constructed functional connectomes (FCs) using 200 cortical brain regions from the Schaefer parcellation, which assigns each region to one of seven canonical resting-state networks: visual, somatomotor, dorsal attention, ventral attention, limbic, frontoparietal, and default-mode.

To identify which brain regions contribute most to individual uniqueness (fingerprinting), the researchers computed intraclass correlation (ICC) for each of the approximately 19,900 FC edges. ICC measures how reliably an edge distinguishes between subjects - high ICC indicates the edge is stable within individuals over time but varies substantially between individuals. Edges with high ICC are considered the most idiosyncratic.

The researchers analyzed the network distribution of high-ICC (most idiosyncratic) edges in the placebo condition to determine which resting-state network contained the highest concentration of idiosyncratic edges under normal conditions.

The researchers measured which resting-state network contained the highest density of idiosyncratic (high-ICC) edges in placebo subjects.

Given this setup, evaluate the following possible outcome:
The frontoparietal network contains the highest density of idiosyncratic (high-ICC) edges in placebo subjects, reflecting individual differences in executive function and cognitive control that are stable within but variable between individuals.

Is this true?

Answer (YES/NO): YES